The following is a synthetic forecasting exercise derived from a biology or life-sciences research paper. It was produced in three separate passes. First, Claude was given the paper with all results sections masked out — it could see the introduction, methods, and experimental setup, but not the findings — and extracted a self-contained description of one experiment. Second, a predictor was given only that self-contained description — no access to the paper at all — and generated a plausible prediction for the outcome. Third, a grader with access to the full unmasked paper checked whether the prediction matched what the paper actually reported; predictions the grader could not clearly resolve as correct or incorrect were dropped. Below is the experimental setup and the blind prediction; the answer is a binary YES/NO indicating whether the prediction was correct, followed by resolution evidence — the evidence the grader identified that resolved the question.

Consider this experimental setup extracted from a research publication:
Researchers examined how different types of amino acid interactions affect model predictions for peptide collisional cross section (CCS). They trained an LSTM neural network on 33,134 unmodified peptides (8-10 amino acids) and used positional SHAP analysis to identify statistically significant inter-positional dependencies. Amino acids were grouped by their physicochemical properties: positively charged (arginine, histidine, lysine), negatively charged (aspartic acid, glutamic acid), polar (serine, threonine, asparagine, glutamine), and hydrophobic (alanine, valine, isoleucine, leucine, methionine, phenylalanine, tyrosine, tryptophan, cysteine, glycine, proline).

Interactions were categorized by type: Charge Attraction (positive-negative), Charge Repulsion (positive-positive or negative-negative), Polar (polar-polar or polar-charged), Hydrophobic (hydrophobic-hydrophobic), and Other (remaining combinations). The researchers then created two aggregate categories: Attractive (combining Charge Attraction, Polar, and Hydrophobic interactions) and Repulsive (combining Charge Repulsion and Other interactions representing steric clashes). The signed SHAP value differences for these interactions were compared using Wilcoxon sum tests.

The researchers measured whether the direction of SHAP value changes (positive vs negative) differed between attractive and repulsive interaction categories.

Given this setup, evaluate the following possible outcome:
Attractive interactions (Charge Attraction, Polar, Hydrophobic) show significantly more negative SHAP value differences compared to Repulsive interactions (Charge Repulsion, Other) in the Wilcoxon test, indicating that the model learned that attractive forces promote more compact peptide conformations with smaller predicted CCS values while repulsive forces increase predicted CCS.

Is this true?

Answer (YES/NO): YES